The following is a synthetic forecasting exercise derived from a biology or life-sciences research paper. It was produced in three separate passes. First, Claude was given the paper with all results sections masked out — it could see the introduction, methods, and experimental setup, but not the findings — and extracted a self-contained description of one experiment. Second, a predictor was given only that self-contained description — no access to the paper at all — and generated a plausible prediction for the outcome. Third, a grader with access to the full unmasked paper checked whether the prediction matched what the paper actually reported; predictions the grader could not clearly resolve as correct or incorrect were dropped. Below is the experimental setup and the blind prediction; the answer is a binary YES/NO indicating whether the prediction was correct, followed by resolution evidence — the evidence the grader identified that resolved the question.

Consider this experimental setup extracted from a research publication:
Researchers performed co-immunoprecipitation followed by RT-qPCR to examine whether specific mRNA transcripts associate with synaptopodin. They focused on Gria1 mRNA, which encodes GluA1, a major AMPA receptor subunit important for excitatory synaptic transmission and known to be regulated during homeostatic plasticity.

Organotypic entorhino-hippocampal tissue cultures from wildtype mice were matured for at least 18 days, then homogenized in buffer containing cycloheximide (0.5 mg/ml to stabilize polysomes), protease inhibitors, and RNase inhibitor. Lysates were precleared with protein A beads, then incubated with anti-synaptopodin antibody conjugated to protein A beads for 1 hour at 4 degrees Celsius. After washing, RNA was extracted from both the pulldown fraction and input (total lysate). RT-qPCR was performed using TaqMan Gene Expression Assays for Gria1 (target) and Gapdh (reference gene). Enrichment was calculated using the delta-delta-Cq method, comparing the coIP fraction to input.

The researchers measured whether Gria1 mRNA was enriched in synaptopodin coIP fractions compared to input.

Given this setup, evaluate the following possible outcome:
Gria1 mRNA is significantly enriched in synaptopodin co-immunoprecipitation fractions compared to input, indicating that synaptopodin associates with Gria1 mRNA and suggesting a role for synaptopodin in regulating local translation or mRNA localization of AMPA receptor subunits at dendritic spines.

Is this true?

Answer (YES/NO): YES